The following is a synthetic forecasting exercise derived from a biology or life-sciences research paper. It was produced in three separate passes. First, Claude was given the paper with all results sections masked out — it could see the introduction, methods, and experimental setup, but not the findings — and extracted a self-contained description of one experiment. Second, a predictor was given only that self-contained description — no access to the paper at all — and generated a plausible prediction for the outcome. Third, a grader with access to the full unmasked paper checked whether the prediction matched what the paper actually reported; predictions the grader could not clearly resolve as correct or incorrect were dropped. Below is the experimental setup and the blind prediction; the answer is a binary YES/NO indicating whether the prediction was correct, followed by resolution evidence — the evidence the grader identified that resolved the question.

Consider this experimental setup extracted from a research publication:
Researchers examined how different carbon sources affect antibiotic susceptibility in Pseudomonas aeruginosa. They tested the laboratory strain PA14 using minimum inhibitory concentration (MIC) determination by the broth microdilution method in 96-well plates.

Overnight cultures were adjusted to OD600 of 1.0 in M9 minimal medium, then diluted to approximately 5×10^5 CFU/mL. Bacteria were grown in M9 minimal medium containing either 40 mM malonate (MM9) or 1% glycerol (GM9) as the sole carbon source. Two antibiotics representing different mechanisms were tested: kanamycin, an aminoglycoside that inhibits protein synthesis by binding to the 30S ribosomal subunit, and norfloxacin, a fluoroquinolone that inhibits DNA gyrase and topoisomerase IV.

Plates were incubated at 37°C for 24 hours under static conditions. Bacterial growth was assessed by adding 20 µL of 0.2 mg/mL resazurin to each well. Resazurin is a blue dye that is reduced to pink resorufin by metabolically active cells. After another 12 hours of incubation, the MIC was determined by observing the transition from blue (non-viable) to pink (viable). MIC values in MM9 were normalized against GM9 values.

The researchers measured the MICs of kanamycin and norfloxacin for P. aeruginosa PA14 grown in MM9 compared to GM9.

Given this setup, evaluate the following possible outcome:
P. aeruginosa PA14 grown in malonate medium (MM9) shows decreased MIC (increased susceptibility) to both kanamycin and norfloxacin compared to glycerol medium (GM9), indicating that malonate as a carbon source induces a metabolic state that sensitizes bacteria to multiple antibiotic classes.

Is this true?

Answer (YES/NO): NO